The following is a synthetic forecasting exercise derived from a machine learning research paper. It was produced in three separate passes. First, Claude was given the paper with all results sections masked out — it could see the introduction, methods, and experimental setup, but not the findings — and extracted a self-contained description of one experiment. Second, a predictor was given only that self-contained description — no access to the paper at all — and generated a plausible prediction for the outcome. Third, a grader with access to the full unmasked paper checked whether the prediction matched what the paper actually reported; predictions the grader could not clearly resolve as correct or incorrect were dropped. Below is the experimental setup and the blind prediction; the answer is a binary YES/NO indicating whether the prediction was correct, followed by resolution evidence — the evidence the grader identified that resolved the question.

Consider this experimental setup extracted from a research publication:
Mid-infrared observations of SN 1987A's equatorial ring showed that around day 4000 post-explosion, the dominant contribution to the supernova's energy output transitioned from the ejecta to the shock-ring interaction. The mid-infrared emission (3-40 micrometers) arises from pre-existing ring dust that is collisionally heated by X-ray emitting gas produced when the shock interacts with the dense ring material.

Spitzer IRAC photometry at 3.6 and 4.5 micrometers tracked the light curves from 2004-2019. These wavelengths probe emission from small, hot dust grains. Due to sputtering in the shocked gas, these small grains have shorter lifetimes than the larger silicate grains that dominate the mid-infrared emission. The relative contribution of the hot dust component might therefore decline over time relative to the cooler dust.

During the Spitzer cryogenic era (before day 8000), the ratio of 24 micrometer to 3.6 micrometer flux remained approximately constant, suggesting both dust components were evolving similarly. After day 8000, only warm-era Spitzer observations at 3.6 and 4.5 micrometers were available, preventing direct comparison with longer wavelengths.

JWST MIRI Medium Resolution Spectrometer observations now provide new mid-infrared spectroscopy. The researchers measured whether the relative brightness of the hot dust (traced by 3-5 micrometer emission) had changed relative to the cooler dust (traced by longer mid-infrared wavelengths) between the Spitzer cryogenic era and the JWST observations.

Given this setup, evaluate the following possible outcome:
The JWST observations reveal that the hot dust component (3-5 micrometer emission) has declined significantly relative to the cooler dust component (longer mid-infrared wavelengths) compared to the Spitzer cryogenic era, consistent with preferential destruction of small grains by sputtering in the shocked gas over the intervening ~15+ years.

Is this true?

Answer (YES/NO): YES